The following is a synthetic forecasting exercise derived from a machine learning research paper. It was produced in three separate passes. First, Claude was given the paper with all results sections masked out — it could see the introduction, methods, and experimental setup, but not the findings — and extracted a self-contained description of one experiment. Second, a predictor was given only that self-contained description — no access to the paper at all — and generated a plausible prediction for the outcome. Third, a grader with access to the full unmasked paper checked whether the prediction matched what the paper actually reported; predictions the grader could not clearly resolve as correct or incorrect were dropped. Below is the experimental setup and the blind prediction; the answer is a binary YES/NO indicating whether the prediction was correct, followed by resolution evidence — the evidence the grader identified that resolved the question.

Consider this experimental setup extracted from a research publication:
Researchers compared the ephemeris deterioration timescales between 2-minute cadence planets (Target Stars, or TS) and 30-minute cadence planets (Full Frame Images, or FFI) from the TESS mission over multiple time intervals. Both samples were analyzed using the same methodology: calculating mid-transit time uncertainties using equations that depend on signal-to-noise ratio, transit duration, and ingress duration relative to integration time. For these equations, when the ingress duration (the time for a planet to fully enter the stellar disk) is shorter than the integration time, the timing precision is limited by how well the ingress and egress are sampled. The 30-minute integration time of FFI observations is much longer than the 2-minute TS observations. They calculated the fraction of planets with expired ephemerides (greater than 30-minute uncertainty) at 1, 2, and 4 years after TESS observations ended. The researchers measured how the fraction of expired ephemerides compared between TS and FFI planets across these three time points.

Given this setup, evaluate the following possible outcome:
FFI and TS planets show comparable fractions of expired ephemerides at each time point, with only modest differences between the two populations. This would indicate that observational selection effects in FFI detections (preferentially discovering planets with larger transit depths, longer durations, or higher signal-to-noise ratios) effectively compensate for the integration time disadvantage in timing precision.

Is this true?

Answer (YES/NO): NO